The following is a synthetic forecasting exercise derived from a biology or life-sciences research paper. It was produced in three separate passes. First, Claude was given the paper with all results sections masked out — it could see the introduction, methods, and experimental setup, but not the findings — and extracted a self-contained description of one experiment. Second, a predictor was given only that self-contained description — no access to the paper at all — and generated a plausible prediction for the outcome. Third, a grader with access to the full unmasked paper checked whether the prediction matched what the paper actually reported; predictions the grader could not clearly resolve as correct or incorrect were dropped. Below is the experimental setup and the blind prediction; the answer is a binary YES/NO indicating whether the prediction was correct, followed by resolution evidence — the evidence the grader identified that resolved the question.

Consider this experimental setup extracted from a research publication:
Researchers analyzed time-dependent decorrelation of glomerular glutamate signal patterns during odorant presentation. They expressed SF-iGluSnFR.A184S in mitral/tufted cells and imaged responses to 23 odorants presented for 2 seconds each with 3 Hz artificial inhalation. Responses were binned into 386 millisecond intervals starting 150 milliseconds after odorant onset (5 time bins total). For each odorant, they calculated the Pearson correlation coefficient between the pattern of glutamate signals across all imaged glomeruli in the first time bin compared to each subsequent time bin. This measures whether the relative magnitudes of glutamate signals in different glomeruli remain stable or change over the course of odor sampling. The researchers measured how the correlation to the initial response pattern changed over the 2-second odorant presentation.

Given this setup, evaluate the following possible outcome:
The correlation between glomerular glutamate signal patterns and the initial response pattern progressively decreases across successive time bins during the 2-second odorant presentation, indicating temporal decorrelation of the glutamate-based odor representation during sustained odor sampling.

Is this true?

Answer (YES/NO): YES